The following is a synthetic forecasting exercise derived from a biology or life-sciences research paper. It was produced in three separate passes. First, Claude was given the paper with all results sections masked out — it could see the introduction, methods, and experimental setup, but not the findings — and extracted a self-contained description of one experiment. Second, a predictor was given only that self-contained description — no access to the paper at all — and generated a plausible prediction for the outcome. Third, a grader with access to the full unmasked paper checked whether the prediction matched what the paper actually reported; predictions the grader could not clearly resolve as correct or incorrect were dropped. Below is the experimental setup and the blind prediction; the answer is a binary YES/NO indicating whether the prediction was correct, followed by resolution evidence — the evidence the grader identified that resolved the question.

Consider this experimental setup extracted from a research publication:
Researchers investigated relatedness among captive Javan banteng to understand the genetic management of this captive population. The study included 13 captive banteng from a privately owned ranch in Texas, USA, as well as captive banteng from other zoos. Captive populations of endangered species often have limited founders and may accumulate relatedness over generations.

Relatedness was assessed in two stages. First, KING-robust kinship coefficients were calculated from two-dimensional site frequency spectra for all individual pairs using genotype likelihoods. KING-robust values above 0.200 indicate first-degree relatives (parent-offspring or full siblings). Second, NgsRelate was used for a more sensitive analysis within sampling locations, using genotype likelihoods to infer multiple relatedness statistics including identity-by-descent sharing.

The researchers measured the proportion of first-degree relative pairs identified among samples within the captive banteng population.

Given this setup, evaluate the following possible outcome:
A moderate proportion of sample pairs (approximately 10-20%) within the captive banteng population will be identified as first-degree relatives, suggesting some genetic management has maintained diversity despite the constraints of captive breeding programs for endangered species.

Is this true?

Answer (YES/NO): NO